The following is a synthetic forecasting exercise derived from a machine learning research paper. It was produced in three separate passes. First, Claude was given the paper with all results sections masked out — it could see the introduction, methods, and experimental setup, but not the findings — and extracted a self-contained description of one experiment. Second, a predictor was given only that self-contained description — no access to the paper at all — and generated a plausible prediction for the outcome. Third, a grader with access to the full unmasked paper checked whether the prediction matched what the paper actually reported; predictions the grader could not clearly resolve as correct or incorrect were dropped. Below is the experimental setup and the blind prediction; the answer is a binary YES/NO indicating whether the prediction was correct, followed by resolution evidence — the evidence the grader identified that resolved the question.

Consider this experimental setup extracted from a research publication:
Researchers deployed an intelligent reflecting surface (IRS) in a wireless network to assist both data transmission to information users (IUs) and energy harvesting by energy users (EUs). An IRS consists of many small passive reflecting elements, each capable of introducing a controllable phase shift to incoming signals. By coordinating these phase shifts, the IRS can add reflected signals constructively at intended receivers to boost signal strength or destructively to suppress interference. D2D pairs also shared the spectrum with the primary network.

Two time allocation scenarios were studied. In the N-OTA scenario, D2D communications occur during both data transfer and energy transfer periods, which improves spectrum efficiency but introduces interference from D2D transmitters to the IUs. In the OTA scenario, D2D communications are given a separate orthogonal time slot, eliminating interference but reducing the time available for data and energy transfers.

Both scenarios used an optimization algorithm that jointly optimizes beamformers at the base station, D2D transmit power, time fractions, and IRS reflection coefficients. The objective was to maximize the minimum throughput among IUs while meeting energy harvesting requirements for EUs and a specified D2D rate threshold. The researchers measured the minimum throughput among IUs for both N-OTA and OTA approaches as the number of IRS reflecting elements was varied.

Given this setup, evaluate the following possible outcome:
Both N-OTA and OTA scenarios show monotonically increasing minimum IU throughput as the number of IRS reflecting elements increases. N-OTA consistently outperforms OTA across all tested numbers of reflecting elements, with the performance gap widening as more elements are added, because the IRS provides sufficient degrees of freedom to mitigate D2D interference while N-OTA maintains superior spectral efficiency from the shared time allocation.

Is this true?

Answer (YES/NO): NO